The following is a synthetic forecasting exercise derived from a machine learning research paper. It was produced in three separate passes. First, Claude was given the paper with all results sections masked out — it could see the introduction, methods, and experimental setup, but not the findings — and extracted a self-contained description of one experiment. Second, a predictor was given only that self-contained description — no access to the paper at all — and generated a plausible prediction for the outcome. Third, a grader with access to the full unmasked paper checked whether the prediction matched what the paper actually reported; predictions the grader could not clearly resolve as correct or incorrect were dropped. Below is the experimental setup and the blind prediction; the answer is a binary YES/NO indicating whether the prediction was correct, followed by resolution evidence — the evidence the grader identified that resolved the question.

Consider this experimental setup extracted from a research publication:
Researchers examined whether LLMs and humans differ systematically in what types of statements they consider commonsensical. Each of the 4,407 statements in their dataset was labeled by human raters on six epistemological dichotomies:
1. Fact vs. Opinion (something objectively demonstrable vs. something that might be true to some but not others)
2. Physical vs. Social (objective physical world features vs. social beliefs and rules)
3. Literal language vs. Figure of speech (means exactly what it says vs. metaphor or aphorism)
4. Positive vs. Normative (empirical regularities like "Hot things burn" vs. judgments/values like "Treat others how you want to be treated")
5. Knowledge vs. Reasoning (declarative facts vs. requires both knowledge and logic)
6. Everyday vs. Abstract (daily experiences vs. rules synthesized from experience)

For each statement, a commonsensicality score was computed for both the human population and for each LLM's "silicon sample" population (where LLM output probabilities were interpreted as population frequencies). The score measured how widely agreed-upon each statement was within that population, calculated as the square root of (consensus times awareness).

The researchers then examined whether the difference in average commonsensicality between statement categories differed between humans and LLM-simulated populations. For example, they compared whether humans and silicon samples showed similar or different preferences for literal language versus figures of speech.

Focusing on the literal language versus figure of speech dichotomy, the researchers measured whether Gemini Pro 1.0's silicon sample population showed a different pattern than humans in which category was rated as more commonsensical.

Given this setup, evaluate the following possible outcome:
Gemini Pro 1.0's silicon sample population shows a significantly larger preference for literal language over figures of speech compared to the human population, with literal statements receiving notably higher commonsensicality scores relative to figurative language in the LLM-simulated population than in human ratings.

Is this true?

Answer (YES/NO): NO